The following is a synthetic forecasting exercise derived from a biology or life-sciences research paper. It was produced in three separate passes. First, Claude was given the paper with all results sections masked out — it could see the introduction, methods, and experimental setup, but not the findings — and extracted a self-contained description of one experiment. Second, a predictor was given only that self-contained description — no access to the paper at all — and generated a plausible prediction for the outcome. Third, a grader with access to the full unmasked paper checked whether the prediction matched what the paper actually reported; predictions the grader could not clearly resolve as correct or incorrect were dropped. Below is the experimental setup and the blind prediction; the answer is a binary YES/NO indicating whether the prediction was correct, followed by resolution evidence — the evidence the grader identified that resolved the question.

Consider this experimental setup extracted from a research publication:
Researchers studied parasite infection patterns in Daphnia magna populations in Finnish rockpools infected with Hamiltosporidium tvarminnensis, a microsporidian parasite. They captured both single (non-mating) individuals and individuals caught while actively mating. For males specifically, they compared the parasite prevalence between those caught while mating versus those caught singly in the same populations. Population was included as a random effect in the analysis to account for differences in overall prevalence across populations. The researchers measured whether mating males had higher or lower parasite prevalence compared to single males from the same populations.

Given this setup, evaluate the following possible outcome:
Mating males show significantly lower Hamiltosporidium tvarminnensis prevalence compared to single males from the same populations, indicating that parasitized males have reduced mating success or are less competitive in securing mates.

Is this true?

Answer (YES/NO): NO